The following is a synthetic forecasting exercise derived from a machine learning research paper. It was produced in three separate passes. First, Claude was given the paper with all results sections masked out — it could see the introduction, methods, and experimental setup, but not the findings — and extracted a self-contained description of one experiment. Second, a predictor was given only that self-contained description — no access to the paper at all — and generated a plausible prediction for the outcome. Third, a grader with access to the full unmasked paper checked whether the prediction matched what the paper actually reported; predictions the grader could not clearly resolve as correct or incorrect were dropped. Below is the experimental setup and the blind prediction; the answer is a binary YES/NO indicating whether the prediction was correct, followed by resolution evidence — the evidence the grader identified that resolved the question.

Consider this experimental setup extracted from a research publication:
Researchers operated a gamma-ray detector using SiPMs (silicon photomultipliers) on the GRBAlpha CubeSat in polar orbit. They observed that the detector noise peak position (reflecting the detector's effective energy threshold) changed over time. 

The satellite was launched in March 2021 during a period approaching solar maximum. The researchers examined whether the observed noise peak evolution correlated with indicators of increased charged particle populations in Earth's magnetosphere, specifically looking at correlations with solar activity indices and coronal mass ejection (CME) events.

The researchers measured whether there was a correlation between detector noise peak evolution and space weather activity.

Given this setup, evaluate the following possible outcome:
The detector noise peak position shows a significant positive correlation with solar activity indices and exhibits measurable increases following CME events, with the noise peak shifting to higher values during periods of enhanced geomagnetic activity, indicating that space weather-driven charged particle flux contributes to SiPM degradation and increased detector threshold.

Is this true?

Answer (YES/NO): YES